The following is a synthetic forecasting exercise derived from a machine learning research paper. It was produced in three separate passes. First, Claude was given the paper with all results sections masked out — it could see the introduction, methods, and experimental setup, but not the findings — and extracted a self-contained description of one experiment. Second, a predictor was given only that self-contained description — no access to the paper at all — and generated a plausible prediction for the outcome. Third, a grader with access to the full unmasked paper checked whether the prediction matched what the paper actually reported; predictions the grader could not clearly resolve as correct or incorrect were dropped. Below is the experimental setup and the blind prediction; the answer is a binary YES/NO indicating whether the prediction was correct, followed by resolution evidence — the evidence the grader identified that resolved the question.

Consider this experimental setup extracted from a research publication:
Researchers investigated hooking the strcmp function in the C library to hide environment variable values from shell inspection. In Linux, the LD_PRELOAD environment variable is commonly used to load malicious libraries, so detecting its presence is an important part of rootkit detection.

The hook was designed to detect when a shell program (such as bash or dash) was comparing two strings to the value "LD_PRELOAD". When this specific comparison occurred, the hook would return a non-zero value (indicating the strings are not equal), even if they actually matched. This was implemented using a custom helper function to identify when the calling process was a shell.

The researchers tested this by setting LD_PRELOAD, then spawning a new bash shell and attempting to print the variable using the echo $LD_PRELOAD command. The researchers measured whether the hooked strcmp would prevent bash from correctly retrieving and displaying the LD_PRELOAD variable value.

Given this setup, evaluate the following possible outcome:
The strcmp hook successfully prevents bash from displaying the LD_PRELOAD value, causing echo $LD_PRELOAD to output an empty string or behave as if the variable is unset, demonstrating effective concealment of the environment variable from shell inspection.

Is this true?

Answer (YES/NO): YES